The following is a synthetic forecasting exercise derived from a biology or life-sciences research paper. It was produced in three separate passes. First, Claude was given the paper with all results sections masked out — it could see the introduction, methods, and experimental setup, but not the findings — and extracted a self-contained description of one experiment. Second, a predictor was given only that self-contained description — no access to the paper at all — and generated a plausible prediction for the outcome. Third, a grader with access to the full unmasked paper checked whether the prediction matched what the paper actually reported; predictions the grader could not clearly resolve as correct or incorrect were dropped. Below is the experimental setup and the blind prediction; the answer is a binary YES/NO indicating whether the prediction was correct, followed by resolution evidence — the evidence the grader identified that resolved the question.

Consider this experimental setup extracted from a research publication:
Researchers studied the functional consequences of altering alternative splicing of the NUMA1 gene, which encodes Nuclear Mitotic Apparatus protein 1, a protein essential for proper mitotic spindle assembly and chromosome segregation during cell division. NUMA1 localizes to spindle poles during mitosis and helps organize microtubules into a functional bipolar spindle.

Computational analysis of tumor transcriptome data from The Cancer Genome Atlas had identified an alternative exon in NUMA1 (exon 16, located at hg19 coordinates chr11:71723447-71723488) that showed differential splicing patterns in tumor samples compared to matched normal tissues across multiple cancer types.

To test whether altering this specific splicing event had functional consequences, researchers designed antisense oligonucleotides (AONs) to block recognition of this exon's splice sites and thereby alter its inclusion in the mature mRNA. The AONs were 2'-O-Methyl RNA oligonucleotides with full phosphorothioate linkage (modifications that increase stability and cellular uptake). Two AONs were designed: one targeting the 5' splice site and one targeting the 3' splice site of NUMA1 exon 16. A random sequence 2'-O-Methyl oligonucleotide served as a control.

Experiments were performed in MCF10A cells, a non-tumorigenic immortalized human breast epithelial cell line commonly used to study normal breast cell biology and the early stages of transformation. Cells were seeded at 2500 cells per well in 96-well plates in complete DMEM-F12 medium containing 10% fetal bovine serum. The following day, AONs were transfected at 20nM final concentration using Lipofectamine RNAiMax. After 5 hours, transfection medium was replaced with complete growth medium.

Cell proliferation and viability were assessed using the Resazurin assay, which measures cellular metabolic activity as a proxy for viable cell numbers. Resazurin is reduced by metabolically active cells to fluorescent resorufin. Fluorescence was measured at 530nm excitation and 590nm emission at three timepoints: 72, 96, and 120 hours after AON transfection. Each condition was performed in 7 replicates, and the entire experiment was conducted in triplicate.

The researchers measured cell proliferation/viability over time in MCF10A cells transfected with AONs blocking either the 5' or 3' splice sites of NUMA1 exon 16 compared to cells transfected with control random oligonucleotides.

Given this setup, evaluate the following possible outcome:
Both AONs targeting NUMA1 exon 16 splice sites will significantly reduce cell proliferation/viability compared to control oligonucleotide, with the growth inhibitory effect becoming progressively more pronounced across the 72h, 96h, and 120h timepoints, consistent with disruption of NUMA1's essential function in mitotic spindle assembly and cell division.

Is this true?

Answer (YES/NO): NO